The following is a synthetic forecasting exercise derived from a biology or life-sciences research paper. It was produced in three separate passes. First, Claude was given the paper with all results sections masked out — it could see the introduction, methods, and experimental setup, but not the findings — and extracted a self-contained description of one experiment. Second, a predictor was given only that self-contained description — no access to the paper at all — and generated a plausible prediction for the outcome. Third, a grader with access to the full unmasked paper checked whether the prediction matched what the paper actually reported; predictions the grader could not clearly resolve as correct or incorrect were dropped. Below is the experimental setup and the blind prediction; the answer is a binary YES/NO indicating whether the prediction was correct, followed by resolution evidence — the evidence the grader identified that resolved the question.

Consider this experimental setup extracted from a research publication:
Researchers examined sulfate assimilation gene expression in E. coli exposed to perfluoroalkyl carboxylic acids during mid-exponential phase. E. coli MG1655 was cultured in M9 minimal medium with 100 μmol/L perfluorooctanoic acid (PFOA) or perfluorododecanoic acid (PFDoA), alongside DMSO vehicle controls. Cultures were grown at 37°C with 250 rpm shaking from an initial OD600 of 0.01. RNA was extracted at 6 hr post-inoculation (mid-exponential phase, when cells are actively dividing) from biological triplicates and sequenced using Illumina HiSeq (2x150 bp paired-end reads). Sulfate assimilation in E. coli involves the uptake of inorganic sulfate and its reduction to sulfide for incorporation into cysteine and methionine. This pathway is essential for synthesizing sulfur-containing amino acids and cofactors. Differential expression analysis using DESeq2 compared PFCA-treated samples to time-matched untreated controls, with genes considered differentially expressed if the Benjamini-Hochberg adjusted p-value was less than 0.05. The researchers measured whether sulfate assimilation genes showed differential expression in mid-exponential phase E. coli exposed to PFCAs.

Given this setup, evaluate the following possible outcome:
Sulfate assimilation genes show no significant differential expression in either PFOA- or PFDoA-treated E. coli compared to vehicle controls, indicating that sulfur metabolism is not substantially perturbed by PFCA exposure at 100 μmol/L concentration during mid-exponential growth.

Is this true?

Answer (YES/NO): NO